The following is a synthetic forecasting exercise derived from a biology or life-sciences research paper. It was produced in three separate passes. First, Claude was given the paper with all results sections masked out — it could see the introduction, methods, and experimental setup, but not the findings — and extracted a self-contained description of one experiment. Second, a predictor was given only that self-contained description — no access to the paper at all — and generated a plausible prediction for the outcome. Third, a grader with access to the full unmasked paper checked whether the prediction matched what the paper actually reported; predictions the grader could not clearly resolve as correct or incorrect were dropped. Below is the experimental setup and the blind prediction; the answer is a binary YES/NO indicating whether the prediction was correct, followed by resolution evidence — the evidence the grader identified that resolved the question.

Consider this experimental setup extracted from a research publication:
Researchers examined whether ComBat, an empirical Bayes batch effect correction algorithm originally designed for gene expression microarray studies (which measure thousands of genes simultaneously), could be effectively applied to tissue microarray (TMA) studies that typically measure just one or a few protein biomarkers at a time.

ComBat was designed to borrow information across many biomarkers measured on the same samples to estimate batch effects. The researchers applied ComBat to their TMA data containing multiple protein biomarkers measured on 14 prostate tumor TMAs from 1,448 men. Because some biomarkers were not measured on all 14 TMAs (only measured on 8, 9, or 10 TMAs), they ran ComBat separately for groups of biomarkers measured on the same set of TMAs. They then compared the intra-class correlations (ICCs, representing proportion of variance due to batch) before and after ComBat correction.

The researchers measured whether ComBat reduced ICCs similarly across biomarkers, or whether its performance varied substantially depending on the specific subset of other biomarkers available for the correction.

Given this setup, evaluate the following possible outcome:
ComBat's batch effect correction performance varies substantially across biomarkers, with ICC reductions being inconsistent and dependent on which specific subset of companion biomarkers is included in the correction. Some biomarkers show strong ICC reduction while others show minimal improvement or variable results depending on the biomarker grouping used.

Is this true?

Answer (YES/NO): NO